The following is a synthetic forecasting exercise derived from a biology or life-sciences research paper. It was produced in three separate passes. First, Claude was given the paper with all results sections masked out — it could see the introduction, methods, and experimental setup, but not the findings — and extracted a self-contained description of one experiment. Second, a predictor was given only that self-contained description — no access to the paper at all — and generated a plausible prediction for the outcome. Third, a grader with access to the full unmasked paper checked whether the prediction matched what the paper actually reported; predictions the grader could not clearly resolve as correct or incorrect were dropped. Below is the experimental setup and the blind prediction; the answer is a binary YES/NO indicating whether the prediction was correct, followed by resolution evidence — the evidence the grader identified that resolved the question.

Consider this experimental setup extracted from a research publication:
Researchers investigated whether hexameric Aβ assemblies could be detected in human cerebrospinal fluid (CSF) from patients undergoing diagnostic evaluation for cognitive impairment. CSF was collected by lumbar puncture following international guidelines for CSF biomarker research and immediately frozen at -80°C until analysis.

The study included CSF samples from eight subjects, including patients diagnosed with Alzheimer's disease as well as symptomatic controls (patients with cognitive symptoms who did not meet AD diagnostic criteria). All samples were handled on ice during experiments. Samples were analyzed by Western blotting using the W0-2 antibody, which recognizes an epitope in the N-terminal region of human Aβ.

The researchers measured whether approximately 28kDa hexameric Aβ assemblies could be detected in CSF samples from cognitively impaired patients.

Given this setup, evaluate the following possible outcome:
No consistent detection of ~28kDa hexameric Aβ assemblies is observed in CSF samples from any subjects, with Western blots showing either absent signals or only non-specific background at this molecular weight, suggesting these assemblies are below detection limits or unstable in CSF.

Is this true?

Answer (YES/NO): NO